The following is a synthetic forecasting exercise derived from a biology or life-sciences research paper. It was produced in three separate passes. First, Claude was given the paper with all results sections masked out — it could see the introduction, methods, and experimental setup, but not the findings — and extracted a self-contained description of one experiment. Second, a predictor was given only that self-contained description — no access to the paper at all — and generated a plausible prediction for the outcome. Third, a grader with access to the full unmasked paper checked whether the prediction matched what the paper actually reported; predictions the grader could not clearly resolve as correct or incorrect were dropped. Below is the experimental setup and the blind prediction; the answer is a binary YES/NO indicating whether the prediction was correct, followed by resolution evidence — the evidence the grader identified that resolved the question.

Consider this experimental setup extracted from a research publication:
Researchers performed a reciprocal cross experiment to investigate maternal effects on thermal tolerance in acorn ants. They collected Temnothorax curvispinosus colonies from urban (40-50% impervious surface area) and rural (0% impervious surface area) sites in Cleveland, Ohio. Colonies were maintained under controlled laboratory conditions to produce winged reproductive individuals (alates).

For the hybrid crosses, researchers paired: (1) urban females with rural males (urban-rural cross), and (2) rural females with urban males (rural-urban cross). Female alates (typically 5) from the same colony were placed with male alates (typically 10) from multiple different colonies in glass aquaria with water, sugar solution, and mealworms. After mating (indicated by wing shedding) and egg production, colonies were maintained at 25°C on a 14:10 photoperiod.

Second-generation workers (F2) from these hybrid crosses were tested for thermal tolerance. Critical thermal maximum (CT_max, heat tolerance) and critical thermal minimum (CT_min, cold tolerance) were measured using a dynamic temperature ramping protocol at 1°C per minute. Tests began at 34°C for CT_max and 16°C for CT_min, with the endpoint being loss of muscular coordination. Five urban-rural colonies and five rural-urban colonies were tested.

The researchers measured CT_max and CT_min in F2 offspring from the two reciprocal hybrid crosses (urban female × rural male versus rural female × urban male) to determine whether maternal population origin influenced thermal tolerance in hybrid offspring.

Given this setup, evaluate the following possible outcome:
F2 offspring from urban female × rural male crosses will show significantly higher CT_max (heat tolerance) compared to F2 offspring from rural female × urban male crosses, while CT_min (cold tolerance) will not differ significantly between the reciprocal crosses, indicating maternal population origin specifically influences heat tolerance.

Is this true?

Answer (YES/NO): NO